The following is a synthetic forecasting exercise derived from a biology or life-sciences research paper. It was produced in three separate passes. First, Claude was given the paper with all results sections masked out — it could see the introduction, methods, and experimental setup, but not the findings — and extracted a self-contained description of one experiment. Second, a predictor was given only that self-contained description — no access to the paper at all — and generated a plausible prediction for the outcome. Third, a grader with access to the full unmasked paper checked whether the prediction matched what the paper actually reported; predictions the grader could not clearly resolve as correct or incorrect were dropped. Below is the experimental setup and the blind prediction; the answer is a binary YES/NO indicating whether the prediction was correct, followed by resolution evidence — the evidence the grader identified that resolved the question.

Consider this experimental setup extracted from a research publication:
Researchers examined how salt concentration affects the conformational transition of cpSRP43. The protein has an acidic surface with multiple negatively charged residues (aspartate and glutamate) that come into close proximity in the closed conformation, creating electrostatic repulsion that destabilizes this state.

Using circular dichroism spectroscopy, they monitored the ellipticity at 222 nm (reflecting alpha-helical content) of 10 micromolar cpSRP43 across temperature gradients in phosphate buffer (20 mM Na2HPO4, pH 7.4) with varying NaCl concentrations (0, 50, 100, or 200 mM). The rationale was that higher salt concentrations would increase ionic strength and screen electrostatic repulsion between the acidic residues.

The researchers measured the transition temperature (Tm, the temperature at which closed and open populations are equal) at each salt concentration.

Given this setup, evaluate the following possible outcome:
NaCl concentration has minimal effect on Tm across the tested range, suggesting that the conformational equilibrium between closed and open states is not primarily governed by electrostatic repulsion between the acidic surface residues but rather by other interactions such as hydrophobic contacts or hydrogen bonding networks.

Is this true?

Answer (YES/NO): NO